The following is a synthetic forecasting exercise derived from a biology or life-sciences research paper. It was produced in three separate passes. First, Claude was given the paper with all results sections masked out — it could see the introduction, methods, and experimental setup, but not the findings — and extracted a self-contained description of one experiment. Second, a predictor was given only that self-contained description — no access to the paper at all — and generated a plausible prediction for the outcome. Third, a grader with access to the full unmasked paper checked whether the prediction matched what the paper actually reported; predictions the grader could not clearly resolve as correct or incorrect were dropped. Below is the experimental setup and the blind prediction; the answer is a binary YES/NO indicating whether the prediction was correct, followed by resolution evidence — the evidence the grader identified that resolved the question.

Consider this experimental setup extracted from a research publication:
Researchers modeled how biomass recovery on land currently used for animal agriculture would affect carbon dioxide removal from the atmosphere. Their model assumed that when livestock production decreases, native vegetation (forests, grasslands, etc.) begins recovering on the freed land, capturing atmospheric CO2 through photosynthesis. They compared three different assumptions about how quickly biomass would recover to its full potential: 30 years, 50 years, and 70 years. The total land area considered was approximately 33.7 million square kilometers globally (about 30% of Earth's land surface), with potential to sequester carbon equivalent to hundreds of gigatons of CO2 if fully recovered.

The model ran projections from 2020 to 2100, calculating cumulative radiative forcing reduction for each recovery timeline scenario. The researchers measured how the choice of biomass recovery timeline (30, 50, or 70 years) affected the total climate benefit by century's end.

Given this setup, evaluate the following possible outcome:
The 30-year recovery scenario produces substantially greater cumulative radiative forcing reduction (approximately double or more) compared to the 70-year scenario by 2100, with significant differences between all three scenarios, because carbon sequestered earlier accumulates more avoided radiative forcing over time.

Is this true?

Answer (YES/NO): NO